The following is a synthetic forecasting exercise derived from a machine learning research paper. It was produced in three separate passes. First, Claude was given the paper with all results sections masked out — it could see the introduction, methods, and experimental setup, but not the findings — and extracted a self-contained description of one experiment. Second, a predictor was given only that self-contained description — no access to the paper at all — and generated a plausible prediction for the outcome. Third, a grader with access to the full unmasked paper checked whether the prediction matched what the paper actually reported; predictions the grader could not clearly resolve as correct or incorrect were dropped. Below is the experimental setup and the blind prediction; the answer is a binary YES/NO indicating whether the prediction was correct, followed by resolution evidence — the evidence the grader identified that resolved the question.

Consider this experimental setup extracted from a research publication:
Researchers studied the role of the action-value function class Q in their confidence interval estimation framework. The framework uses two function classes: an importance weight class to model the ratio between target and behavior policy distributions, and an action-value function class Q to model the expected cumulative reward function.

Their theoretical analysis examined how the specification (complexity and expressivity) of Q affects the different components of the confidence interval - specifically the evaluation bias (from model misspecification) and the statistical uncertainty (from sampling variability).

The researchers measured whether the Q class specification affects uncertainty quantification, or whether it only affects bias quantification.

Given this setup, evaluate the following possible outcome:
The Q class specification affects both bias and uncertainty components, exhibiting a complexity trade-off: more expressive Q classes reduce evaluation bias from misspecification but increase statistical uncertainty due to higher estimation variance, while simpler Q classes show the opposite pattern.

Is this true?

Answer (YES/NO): NO